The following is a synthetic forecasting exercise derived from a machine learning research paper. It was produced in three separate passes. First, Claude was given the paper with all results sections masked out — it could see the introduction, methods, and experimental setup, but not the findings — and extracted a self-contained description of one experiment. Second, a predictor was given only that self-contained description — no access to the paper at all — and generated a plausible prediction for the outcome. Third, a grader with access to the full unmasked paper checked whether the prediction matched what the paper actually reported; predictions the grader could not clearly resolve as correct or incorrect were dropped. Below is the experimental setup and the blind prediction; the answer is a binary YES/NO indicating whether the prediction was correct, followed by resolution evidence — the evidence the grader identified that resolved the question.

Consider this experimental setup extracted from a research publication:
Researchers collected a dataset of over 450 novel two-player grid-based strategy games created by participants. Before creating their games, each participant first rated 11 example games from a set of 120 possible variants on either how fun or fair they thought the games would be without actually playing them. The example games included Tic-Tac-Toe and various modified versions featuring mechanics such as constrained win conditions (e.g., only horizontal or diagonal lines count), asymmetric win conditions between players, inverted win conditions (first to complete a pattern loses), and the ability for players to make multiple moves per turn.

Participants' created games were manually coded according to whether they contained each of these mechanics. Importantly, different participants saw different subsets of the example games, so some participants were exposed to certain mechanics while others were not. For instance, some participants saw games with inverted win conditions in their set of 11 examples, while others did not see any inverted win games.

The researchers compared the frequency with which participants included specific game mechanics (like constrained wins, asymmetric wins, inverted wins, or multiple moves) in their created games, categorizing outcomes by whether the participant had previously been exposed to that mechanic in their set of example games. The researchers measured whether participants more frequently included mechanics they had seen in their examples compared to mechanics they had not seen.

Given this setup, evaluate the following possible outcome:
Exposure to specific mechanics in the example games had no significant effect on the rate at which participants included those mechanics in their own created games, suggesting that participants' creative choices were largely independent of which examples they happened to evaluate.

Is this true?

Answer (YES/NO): NO